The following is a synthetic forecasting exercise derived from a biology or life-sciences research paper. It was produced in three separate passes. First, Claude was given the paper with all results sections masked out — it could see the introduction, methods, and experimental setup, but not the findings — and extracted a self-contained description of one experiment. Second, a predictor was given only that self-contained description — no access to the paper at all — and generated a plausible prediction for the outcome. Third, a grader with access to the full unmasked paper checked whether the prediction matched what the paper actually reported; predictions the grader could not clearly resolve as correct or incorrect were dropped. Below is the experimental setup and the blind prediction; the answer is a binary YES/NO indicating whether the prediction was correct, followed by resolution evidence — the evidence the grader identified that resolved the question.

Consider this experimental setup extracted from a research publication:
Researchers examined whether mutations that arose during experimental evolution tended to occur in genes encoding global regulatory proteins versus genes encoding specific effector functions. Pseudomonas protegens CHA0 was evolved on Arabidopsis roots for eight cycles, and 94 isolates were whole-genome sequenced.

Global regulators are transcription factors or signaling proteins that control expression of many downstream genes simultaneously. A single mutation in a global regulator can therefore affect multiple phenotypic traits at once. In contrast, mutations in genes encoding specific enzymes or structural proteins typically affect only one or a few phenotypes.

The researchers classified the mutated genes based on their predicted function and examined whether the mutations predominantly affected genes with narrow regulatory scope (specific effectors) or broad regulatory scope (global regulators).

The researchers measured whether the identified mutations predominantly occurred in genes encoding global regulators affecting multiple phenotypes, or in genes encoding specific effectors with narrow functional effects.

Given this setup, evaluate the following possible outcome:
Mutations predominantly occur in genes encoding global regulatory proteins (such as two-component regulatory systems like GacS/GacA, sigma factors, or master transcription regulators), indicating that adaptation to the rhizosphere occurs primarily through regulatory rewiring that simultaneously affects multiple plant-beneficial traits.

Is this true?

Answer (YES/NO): NO